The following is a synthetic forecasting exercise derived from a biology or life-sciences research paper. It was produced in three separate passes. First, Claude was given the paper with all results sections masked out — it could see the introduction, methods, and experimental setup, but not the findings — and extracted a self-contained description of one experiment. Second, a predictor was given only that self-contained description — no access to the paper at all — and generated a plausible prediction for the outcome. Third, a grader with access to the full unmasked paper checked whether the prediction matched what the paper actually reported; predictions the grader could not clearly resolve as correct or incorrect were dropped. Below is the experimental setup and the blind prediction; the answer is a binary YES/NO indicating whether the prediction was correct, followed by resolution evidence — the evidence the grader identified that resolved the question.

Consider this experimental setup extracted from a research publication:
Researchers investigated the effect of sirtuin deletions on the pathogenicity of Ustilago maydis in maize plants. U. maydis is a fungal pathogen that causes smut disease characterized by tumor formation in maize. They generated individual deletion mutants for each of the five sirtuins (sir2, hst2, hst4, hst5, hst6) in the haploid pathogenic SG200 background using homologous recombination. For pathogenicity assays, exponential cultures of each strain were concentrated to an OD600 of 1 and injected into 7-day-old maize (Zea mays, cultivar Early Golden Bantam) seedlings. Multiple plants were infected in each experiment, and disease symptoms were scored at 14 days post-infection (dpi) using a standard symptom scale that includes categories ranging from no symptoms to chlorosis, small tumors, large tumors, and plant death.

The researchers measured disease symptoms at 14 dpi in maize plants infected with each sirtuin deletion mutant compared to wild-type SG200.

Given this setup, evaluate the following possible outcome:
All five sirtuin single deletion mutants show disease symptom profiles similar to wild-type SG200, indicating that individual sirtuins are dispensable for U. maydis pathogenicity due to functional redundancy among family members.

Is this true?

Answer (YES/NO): NO